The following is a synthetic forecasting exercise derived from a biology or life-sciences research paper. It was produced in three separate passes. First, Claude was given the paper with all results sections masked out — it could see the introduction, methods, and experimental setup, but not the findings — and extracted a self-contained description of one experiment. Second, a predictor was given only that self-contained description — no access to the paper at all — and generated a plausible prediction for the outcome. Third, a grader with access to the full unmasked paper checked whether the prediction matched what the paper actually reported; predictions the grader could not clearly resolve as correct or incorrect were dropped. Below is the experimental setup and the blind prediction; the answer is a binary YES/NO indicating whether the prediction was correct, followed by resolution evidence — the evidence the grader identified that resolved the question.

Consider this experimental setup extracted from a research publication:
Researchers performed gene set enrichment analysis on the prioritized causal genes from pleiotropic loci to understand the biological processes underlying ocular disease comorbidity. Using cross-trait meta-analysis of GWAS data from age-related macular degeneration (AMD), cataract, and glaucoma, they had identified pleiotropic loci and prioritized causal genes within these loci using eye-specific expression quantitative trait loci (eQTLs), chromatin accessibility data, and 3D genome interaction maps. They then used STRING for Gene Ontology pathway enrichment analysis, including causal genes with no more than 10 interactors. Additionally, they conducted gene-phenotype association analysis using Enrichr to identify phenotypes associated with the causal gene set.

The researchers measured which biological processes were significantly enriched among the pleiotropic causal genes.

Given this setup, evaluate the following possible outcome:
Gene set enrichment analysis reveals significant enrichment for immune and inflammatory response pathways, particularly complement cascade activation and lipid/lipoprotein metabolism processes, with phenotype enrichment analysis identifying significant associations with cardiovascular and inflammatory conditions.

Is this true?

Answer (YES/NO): NO